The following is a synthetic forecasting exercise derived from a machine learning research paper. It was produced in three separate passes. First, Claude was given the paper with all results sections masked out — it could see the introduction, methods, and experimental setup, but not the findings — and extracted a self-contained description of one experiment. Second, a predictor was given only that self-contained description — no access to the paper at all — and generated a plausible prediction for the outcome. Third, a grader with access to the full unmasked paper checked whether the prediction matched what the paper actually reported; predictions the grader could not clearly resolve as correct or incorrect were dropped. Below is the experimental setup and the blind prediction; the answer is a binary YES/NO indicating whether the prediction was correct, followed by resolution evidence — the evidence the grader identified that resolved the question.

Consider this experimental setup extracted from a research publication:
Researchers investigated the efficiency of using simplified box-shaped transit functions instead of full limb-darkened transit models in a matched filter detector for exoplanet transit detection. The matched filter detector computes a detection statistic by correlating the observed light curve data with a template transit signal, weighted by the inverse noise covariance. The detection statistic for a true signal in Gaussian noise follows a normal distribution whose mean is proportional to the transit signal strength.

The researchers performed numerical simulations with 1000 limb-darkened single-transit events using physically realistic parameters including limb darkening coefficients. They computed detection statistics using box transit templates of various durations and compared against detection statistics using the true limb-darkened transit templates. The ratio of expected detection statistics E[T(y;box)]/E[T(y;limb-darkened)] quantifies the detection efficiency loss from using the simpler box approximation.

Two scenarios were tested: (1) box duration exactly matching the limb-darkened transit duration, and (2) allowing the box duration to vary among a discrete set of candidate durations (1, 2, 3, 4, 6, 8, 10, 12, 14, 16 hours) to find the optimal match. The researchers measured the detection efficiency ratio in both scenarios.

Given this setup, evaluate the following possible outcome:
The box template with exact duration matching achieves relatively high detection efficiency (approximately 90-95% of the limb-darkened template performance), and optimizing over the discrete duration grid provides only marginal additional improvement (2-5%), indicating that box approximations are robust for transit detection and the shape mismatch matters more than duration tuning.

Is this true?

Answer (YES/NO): YES